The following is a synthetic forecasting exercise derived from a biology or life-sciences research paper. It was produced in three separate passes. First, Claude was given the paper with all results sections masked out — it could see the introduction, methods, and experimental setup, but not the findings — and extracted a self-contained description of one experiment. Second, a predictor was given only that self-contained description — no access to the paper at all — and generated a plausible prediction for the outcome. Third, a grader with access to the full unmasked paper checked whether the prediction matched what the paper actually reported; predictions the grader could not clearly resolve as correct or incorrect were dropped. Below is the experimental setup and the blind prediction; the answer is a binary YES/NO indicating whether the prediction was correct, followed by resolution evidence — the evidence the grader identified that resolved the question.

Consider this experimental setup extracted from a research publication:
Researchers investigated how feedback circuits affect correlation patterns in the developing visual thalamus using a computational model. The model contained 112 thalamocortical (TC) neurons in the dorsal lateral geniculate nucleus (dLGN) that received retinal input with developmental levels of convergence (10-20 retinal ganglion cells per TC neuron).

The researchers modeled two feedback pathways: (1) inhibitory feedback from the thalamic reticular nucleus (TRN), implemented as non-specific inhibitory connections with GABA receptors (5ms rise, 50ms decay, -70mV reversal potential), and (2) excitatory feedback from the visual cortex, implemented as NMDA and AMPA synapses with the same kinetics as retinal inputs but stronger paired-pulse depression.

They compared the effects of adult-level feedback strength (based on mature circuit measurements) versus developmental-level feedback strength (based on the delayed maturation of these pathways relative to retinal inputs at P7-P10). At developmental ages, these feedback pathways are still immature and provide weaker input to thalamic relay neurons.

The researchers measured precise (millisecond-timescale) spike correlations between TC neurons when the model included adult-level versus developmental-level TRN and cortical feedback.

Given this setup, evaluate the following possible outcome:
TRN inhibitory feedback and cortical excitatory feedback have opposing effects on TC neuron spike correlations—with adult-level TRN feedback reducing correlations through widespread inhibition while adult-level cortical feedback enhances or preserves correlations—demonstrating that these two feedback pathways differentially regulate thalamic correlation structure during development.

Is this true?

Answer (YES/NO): NO